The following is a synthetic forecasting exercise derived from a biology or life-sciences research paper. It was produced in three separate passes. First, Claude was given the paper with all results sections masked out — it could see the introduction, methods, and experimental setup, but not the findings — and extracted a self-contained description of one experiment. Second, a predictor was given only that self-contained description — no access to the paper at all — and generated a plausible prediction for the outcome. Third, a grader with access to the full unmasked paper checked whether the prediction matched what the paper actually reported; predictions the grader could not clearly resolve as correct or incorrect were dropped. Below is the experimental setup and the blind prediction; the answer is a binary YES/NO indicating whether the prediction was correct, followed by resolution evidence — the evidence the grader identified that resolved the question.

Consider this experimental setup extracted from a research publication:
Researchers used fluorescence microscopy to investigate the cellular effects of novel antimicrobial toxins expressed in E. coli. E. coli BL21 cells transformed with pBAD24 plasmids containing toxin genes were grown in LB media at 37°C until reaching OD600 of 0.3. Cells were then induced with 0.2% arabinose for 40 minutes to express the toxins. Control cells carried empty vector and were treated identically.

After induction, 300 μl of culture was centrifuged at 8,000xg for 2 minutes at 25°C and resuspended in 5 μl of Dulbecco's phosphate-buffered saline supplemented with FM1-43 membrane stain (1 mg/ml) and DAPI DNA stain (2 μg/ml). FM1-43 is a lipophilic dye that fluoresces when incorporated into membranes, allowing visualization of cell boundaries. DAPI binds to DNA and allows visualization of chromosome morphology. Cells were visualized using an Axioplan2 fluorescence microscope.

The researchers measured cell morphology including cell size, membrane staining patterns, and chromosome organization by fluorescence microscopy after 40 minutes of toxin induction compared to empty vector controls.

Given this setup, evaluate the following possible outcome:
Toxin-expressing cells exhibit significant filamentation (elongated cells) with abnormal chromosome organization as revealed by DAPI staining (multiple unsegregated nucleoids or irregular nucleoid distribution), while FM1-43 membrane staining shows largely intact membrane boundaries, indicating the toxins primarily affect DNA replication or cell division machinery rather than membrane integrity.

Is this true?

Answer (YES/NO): NO